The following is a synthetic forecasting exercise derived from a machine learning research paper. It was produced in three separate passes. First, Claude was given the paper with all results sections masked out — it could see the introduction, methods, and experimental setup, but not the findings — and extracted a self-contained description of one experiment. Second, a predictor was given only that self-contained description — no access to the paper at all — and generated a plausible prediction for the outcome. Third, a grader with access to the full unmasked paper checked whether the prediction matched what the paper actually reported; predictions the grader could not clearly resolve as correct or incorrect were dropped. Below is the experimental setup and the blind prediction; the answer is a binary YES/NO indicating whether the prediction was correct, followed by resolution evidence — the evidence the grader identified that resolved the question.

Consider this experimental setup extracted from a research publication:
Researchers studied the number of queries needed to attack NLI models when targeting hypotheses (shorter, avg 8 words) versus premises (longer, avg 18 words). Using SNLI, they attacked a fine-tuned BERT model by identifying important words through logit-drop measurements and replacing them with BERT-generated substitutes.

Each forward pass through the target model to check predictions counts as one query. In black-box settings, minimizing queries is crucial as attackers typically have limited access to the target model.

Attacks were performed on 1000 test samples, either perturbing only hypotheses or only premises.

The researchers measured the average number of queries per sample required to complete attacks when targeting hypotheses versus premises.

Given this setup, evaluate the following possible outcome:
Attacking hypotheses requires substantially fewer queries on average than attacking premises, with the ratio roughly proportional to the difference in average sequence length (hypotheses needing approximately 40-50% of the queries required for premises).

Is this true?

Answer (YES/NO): NO